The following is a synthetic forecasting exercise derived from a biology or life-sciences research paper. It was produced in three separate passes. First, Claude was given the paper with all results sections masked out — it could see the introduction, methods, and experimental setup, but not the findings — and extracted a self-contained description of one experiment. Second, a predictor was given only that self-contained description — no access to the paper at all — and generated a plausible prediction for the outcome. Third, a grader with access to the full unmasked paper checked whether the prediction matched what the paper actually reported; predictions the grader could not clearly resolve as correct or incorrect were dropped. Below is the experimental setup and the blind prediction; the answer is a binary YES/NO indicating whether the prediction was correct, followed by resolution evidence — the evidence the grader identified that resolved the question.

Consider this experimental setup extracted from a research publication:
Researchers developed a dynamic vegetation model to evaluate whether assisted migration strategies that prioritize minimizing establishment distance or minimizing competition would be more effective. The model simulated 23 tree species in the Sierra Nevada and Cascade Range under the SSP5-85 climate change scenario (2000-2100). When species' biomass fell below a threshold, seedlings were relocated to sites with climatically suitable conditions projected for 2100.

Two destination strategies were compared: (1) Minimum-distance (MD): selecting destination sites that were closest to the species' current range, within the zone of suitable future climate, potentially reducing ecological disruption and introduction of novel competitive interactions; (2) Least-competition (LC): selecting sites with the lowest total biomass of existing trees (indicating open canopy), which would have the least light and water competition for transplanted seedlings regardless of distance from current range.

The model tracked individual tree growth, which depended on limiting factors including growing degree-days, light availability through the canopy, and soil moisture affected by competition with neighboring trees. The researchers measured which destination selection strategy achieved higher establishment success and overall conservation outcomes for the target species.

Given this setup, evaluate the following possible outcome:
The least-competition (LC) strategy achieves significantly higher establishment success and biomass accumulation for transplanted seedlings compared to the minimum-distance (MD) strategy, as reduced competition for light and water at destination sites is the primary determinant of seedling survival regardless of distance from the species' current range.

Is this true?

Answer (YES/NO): NO